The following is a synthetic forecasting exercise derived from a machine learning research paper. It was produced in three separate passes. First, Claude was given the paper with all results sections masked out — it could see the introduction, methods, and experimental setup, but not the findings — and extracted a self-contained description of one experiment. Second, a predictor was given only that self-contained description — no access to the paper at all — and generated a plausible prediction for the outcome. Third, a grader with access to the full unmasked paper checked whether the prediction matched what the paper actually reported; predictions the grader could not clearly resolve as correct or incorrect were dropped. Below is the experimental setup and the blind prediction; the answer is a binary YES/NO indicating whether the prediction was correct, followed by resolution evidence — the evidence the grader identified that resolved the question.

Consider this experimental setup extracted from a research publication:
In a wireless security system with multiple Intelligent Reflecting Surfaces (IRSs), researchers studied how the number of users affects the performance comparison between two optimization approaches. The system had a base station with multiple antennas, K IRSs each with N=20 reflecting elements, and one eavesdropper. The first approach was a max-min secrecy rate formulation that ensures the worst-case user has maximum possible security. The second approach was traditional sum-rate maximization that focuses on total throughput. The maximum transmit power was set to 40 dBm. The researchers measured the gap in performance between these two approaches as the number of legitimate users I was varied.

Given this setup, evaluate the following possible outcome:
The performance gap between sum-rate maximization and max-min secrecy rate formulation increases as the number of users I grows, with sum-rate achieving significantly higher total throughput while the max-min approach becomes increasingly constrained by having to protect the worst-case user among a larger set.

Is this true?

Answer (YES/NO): YES